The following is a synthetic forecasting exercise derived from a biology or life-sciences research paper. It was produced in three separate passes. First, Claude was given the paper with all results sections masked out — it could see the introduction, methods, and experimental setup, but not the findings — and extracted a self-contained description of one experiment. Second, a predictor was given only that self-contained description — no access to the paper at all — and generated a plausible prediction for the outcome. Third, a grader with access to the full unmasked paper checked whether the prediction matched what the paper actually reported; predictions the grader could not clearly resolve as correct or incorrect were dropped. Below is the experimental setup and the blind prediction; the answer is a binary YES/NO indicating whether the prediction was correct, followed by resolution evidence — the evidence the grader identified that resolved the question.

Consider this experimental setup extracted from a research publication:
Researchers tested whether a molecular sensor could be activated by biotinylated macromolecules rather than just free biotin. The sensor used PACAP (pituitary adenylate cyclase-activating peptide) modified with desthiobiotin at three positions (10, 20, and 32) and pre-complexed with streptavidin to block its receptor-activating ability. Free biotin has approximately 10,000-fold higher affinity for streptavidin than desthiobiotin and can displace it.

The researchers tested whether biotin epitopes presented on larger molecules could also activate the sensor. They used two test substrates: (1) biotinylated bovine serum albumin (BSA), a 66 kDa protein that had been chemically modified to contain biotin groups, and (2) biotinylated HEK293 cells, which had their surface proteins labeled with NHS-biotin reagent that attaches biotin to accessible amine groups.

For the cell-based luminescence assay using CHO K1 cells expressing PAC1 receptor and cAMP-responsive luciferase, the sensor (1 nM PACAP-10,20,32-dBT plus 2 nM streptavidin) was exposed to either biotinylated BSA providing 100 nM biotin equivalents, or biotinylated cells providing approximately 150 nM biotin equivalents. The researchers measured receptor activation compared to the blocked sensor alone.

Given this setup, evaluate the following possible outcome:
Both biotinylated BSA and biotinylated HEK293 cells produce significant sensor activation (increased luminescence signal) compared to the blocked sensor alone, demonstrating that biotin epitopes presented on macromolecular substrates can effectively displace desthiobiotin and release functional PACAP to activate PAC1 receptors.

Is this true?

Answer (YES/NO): YES